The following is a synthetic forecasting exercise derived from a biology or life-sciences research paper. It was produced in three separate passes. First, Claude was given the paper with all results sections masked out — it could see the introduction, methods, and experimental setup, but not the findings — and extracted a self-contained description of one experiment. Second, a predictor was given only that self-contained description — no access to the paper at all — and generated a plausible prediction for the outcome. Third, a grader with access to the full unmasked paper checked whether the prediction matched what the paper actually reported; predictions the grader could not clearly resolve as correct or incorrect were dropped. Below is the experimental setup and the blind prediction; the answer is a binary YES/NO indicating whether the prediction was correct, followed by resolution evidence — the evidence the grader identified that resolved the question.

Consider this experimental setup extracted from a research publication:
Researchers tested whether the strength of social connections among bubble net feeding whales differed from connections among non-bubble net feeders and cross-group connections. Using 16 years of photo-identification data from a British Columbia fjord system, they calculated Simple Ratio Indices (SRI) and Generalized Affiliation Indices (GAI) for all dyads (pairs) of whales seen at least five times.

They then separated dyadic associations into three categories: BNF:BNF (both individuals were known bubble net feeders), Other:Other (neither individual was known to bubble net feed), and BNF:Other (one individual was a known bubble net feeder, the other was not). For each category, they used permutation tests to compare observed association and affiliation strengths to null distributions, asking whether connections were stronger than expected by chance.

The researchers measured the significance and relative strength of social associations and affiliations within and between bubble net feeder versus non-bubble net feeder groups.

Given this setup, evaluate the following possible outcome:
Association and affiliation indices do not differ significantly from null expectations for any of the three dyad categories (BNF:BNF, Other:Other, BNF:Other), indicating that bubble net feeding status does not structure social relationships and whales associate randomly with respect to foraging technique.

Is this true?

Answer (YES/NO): NO